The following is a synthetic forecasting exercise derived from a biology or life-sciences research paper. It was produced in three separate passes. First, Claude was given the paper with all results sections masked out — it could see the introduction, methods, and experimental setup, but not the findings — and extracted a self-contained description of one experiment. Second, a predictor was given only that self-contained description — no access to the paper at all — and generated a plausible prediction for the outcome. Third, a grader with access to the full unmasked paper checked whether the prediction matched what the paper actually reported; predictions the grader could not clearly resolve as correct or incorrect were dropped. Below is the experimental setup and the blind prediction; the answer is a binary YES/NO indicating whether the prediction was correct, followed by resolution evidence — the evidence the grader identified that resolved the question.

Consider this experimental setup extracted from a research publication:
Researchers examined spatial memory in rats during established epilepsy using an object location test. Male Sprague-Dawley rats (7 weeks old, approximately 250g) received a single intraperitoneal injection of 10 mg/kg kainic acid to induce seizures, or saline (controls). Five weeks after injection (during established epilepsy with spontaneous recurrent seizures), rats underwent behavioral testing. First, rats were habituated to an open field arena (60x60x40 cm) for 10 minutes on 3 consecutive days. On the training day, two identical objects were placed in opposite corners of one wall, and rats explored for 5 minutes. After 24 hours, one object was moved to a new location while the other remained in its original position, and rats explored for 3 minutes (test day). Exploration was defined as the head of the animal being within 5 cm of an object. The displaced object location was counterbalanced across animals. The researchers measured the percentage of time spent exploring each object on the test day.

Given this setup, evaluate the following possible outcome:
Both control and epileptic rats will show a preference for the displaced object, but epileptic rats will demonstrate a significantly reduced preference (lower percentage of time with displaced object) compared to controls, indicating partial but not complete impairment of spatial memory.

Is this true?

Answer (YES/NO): NO